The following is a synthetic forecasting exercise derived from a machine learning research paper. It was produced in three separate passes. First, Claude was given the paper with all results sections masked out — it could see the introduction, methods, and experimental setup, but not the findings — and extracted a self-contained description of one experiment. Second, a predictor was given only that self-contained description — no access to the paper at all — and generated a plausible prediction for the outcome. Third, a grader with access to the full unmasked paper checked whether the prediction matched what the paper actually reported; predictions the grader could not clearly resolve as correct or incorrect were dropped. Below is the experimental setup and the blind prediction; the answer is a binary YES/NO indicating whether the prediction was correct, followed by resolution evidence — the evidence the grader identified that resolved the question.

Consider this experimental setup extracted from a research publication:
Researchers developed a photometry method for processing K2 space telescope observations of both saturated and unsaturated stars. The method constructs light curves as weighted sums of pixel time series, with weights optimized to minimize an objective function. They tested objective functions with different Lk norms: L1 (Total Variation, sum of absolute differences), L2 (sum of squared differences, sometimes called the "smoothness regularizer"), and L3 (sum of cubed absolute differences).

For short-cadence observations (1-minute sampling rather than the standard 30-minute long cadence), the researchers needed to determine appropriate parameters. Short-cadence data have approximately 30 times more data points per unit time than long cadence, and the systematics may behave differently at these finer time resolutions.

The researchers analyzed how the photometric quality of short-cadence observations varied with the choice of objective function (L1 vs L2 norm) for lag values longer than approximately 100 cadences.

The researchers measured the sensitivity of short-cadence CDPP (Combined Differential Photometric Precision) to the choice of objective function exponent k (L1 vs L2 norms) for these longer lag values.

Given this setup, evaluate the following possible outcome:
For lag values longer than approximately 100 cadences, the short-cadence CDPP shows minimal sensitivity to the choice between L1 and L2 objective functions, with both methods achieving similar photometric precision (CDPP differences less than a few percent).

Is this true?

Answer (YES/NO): YES